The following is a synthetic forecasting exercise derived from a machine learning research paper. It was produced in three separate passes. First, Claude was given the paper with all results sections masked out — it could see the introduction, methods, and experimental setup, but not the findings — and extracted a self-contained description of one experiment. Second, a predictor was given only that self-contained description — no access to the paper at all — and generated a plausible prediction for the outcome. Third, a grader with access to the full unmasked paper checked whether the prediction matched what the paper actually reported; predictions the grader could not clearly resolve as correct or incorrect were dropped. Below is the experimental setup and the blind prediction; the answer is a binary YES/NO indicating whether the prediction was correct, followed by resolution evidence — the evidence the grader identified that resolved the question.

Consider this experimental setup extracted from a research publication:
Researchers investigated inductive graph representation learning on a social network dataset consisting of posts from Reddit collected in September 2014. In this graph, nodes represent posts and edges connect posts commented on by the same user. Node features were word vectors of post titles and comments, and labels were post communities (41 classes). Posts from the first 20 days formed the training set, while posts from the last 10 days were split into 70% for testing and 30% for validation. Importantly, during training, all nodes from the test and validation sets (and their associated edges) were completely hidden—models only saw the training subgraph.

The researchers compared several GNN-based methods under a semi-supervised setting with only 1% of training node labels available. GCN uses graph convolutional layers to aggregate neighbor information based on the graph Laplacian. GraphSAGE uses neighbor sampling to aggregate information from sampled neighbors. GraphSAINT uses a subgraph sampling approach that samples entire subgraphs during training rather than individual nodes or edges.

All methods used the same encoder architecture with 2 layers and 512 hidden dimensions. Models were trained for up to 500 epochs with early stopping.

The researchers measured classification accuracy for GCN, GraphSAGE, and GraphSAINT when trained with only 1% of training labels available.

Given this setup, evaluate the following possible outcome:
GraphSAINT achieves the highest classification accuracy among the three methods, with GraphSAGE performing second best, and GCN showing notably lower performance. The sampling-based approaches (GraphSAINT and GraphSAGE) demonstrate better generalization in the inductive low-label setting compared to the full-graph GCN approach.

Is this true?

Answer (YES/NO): NO